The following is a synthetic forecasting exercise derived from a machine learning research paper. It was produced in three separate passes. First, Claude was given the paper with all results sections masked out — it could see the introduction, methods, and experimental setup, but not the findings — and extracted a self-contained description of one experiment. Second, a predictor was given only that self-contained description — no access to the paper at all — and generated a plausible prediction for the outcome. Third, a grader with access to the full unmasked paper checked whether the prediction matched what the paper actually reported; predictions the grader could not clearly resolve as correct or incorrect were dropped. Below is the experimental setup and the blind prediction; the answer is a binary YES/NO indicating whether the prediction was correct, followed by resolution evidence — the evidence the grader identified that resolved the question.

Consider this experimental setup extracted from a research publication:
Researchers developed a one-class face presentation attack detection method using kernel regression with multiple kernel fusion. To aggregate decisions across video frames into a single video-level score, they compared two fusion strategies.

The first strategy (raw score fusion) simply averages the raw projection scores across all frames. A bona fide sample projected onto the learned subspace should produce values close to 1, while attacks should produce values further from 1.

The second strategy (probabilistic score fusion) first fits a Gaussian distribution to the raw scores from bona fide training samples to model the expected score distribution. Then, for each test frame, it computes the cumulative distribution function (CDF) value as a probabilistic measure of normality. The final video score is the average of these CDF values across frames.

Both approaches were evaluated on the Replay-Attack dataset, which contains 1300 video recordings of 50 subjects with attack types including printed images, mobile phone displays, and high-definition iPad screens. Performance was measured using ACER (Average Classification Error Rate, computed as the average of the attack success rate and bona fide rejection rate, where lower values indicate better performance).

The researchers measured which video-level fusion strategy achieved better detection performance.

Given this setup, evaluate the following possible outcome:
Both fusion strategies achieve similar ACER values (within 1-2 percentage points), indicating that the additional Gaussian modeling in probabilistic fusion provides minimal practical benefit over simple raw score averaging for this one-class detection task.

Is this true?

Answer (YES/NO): YES